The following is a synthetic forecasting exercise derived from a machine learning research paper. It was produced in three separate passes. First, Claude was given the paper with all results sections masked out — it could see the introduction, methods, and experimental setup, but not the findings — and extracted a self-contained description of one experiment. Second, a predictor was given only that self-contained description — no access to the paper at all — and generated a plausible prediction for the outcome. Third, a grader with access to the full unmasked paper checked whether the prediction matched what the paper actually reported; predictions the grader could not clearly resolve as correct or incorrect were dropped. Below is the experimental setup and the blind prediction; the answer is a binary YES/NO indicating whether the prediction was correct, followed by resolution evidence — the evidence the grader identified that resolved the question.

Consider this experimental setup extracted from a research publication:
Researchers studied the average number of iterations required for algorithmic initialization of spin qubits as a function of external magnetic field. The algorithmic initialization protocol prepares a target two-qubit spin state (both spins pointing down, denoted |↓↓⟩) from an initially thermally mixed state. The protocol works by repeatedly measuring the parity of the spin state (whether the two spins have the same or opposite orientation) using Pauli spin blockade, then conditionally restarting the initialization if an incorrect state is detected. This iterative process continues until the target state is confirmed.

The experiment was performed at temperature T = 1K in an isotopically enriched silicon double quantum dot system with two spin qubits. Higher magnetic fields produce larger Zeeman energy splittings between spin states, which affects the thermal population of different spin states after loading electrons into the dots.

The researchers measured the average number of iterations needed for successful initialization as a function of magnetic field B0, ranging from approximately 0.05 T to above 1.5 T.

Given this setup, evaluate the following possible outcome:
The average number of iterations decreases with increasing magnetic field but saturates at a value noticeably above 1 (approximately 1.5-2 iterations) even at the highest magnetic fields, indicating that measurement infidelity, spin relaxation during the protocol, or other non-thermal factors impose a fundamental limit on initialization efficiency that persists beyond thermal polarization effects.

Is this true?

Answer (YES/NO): NO